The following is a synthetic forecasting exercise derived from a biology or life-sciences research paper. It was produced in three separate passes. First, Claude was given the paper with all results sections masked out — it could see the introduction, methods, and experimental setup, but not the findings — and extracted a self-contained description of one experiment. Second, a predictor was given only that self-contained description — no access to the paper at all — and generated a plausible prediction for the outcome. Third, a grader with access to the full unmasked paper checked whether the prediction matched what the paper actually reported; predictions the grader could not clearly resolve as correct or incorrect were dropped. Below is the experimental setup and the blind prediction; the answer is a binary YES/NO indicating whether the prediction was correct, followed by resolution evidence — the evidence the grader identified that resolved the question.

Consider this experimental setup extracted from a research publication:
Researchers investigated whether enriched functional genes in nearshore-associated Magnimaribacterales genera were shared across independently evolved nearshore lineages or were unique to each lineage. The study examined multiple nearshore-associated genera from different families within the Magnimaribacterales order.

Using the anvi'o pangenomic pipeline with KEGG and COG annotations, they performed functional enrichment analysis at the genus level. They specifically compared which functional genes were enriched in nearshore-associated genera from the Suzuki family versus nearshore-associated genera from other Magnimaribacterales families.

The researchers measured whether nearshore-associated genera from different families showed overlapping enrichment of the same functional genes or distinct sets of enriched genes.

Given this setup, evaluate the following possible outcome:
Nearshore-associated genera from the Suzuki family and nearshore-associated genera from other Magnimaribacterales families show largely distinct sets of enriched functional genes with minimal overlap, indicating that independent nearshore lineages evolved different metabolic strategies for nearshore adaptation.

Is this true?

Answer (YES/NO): YES